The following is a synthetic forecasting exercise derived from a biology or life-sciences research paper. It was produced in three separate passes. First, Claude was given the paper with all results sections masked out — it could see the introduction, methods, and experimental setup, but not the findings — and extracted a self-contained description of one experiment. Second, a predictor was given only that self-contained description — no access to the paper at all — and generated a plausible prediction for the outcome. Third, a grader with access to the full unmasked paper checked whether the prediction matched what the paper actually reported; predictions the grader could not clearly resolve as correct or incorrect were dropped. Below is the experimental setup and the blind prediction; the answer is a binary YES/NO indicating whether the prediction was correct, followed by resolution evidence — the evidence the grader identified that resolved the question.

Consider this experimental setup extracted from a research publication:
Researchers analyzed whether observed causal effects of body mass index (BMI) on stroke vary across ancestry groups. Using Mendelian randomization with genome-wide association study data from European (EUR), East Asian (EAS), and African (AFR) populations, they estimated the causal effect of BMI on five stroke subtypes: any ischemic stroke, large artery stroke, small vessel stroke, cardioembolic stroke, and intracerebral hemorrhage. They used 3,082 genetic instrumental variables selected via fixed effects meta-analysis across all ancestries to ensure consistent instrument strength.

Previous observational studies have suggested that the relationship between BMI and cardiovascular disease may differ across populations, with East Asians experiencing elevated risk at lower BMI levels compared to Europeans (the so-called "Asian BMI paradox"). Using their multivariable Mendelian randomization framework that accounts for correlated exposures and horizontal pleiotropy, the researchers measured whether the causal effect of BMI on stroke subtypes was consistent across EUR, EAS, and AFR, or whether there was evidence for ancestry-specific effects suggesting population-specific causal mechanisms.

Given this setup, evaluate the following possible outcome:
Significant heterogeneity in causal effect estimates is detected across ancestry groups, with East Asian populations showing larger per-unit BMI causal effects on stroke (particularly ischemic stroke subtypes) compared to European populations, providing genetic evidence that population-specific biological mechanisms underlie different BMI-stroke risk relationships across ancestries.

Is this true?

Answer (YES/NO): NO